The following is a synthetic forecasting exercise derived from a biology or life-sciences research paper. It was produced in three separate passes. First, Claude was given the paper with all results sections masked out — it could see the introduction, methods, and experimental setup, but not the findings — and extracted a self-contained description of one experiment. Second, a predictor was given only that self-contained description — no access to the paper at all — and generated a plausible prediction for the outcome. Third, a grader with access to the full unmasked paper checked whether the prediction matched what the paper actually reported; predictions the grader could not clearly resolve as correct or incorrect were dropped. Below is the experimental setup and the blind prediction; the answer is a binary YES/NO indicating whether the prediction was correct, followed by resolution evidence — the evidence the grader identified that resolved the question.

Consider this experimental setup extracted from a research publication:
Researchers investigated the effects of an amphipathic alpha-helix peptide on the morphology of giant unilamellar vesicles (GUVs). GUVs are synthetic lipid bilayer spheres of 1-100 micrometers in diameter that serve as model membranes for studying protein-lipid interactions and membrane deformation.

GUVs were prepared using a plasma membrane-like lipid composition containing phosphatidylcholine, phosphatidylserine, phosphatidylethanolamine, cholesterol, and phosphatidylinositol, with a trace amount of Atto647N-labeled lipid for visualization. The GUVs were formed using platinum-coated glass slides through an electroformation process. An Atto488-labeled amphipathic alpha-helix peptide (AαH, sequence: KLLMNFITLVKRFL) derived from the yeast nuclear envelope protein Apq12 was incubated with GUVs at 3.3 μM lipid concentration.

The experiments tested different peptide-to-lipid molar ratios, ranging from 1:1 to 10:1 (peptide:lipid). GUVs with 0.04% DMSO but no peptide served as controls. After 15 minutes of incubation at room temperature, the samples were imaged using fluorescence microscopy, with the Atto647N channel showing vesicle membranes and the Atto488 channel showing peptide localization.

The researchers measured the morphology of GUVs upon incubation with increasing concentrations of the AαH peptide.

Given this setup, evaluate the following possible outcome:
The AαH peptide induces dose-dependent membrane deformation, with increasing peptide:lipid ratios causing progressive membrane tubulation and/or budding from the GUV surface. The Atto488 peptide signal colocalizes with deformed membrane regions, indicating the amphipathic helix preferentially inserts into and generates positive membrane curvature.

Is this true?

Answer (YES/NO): NO